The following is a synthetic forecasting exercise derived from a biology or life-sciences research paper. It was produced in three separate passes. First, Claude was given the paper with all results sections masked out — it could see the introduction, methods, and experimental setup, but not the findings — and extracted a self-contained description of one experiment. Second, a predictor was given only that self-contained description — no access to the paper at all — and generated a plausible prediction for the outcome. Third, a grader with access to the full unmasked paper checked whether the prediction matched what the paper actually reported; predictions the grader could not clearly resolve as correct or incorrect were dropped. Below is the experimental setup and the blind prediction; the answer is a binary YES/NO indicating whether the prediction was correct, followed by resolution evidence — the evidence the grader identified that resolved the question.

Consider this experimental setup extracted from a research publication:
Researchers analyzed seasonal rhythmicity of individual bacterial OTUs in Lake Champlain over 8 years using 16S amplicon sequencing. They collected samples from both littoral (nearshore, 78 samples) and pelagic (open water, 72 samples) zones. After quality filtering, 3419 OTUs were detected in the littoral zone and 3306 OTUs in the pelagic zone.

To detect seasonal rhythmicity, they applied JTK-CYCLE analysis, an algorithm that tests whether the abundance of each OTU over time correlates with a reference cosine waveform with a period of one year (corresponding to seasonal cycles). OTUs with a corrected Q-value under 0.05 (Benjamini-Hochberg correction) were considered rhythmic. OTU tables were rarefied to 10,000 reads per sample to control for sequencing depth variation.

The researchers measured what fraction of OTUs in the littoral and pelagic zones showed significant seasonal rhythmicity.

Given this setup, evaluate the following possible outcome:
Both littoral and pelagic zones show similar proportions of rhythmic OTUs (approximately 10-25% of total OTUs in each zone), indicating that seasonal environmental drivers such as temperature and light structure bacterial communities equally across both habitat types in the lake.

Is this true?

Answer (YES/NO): NO